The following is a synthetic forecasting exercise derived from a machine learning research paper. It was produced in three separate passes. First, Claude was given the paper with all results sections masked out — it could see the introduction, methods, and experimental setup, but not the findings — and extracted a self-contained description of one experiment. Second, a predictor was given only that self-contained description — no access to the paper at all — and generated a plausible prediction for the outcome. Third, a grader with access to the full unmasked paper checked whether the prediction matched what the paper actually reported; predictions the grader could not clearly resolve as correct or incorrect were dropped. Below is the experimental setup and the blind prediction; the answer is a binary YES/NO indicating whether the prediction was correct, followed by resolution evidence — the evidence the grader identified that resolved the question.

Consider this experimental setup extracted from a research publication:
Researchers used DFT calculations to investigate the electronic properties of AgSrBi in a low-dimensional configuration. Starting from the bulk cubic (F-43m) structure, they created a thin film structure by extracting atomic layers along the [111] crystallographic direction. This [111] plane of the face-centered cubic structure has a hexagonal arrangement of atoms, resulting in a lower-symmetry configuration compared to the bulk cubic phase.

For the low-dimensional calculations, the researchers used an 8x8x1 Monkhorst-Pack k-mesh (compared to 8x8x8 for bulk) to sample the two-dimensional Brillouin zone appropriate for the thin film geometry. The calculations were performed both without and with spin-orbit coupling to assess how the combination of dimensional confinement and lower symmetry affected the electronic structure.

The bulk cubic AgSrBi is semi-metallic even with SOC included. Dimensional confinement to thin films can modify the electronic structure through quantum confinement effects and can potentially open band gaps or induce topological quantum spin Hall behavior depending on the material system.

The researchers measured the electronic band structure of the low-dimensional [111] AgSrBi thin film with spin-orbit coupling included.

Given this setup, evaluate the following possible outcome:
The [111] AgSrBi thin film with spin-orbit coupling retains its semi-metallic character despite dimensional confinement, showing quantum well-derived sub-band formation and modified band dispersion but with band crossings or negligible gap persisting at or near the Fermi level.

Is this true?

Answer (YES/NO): NO